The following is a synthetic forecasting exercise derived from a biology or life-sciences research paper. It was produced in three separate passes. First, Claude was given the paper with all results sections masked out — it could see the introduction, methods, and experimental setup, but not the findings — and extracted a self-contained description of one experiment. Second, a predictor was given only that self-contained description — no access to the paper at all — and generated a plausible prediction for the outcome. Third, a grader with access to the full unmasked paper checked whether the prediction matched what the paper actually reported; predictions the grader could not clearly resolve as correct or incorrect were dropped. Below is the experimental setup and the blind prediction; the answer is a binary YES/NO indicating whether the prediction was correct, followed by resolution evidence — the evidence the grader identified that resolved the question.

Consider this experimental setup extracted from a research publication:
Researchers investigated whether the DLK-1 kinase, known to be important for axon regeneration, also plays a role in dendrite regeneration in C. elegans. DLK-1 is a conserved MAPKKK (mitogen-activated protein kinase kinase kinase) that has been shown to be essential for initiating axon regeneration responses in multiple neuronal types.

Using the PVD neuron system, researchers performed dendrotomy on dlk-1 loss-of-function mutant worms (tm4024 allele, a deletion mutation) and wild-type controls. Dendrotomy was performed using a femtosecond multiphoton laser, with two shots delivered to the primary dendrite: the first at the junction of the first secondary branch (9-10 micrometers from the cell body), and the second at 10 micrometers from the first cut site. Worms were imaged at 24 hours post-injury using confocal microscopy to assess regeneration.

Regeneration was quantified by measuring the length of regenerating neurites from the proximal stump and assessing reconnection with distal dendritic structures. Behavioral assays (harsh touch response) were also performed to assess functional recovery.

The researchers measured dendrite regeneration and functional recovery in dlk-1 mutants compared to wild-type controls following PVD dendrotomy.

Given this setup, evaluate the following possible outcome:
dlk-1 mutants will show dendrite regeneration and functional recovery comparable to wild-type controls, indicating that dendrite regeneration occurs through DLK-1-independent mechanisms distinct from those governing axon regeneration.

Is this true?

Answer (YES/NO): YES